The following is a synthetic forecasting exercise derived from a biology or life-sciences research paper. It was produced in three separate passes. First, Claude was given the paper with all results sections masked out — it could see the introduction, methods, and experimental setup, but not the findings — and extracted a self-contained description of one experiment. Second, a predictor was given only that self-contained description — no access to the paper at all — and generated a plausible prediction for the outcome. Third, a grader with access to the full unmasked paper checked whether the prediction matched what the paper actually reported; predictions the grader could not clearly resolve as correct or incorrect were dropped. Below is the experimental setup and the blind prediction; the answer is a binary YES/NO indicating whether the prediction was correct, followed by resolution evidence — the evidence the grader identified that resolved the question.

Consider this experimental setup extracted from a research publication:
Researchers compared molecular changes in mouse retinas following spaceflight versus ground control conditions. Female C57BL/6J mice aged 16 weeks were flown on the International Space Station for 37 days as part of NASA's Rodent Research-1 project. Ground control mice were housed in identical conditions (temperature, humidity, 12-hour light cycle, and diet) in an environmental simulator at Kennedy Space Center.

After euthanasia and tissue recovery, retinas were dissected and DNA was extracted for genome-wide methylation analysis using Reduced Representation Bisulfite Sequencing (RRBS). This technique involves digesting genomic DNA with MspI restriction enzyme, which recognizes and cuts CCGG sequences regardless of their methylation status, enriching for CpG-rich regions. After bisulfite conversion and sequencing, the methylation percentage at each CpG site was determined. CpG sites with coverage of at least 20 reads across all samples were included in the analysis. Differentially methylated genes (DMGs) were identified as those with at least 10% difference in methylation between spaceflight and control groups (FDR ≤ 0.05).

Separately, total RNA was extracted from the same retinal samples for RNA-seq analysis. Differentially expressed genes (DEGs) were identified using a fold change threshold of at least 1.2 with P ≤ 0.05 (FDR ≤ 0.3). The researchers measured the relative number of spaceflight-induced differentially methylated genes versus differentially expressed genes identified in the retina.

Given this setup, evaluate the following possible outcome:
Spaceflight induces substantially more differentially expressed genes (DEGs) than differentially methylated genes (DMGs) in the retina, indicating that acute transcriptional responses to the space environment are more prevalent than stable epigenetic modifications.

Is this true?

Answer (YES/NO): NO